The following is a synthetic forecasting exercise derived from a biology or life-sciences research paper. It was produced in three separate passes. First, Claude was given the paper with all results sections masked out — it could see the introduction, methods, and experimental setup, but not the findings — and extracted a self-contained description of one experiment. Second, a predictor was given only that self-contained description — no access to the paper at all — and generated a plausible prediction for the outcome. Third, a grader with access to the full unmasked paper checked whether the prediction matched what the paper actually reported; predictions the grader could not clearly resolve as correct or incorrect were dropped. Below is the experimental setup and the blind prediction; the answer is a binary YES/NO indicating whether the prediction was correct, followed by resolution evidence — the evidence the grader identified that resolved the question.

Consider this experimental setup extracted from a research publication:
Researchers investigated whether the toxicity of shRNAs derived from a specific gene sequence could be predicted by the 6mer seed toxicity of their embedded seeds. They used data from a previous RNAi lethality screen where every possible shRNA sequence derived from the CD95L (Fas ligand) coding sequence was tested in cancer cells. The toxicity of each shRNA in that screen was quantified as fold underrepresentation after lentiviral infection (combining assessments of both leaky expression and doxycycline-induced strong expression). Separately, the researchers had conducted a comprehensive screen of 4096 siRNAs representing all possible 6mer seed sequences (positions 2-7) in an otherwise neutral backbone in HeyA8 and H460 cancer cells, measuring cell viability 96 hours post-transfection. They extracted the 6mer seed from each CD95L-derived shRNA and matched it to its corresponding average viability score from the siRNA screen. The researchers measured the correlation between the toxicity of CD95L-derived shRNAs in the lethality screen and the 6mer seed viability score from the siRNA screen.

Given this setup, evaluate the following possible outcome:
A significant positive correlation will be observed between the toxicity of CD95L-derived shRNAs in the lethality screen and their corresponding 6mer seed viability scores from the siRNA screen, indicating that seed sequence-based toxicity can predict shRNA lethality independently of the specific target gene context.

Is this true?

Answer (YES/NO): NO